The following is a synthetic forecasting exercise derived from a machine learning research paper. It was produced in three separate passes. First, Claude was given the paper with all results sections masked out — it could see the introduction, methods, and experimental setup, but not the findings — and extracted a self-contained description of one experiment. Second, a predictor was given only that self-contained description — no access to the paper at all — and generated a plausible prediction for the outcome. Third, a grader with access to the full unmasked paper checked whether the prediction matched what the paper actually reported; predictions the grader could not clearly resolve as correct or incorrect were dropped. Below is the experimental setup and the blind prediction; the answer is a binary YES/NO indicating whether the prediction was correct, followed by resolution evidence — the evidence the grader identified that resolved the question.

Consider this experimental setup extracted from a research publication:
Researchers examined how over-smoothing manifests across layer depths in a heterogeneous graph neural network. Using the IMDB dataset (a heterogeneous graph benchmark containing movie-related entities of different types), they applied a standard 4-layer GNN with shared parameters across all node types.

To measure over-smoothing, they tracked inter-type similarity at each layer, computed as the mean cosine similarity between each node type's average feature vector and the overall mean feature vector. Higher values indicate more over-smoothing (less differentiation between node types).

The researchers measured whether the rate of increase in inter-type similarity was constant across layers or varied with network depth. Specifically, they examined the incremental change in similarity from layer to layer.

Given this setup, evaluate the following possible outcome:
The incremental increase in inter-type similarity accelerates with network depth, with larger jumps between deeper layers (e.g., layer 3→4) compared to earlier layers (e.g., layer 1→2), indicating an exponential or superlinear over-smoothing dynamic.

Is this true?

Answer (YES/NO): NO